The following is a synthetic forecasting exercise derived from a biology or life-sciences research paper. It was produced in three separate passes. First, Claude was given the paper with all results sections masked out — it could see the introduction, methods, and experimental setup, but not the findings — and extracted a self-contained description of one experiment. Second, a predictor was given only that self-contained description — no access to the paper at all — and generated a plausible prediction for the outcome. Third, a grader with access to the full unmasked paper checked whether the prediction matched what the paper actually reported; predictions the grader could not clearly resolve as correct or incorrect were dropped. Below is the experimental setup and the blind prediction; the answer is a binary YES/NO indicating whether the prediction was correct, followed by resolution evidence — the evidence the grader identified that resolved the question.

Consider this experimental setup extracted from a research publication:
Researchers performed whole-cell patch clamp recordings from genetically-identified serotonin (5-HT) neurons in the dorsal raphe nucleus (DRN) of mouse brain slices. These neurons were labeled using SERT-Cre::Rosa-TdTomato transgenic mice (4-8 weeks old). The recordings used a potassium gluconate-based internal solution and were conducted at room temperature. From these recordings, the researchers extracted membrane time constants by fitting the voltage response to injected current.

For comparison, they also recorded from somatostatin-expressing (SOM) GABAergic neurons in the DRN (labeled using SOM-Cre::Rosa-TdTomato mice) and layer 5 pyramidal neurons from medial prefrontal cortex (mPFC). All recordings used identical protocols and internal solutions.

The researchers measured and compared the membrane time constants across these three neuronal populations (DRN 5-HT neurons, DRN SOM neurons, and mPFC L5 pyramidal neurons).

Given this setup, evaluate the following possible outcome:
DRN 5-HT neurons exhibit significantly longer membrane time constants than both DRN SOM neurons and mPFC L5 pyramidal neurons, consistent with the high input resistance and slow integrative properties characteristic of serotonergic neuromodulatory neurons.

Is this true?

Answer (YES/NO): YES